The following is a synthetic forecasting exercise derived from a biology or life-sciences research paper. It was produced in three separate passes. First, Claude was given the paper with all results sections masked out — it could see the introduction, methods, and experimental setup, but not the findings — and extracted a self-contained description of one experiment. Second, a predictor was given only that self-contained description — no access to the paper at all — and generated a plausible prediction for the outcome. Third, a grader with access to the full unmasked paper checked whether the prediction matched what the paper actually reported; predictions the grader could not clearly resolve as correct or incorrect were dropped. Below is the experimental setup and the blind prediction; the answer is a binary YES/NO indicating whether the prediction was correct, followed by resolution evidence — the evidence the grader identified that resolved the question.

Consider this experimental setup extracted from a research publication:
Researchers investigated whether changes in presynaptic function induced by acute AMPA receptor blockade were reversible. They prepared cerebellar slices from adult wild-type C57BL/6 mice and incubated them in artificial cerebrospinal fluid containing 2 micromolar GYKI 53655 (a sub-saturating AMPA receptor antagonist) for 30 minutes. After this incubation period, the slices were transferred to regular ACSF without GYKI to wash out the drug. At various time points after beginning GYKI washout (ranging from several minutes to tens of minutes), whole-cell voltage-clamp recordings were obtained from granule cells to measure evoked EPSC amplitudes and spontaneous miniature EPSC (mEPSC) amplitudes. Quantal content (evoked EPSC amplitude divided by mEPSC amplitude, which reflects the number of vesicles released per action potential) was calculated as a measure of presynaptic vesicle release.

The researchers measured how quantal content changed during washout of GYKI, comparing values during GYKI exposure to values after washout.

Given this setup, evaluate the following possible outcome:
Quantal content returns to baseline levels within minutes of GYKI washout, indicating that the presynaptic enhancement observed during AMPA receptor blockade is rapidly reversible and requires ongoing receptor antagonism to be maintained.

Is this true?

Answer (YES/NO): NO